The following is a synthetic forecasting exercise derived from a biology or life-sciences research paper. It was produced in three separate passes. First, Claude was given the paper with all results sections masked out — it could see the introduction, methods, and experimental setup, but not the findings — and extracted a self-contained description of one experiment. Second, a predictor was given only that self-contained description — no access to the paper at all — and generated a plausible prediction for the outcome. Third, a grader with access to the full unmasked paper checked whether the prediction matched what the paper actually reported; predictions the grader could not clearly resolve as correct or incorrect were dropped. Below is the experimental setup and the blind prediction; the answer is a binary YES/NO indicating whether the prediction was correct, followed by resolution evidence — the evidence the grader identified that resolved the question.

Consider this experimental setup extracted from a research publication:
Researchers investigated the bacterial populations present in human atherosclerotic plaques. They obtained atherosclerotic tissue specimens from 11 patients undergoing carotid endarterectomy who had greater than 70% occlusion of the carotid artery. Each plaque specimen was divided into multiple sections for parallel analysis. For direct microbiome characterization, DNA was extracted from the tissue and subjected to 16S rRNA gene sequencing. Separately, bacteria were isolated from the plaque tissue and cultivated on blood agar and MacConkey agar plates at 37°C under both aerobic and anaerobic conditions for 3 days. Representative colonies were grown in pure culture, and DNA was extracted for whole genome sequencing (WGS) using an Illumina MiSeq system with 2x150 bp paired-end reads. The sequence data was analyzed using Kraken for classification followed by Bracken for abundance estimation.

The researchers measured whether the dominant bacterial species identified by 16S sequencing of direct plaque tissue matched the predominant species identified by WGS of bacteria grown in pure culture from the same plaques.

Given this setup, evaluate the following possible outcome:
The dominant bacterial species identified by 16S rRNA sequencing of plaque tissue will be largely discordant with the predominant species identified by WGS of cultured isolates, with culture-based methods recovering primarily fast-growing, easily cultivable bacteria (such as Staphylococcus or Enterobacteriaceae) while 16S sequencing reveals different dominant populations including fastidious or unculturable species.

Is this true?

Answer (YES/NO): NO